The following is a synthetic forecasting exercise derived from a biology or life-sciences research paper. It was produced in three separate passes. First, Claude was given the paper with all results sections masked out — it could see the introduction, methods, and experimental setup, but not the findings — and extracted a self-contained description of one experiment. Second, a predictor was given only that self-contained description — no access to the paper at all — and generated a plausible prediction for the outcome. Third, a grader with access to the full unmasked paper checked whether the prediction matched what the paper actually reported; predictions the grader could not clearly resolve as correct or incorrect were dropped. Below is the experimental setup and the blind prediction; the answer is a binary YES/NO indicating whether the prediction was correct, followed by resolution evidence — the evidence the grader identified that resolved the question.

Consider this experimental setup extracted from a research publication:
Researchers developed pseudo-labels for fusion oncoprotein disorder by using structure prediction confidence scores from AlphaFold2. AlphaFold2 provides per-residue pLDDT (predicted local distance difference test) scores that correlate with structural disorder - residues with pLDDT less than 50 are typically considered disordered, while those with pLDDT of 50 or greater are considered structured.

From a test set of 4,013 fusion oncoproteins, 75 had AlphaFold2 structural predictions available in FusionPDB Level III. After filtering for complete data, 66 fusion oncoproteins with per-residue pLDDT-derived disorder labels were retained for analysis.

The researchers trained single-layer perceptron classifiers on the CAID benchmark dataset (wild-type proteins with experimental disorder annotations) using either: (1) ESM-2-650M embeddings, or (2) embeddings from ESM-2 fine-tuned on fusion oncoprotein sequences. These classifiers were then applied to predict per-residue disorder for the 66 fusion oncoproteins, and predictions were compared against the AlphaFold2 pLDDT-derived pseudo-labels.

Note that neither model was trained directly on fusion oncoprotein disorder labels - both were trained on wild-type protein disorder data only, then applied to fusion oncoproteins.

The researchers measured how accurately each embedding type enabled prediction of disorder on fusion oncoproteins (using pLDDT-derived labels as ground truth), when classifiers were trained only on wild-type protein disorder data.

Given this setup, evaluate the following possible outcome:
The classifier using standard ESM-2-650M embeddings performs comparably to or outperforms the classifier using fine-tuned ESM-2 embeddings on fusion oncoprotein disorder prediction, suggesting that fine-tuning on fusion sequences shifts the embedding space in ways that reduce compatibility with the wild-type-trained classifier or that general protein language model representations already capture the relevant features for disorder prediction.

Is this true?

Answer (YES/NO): NO